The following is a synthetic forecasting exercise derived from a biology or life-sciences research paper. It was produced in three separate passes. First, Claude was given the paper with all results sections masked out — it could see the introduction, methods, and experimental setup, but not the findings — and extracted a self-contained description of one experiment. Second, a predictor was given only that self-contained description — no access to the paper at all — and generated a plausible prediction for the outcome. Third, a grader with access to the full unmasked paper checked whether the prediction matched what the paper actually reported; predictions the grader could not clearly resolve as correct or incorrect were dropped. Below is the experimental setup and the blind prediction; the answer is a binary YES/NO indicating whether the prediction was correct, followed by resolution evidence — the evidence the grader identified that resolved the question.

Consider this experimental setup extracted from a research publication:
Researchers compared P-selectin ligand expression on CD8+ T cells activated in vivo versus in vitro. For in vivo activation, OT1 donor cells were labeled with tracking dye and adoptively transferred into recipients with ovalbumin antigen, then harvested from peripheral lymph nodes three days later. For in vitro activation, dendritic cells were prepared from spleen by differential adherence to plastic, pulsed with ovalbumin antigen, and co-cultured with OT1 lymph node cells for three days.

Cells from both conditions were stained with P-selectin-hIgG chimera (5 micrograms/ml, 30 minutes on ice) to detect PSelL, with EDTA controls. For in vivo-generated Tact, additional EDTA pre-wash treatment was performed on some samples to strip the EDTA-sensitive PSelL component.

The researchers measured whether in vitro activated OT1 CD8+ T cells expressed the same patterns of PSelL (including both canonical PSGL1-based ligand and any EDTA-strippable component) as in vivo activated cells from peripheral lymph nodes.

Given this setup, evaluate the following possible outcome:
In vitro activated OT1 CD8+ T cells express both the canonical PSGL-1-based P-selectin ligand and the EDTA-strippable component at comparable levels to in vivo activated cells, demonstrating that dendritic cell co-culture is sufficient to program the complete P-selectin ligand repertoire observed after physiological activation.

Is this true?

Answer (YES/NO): NO